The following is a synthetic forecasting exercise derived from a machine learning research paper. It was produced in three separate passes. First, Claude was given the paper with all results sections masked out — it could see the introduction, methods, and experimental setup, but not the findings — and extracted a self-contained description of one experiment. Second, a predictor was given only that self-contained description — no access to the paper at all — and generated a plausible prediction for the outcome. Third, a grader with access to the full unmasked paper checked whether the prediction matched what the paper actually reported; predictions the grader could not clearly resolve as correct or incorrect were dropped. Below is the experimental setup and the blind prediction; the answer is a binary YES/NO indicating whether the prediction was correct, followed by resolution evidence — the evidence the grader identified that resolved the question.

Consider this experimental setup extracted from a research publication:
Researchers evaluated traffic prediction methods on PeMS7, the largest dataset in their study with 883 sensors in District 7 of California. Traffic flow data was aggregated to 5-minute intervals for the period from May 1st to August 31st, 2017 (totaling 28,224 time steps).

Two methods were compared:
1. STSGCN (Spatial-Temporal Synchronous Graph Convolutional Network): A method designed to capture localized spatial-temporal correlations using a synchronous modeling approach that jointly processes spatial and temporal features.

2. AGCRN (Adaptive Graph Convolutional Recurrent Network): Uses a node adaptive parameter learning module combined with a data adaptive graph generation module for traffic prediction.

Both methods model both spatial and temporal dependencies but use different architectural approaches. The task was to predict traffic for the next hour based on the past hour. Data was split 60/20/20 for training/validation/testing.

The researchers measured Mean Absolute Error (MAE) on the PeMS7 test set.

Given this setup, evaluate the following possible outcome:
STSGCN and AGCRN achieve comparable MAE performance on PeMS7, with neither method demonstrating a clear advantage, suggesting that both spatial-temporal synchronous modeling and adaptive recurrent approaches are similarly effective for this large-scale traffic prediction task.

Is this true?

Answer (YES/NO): NO